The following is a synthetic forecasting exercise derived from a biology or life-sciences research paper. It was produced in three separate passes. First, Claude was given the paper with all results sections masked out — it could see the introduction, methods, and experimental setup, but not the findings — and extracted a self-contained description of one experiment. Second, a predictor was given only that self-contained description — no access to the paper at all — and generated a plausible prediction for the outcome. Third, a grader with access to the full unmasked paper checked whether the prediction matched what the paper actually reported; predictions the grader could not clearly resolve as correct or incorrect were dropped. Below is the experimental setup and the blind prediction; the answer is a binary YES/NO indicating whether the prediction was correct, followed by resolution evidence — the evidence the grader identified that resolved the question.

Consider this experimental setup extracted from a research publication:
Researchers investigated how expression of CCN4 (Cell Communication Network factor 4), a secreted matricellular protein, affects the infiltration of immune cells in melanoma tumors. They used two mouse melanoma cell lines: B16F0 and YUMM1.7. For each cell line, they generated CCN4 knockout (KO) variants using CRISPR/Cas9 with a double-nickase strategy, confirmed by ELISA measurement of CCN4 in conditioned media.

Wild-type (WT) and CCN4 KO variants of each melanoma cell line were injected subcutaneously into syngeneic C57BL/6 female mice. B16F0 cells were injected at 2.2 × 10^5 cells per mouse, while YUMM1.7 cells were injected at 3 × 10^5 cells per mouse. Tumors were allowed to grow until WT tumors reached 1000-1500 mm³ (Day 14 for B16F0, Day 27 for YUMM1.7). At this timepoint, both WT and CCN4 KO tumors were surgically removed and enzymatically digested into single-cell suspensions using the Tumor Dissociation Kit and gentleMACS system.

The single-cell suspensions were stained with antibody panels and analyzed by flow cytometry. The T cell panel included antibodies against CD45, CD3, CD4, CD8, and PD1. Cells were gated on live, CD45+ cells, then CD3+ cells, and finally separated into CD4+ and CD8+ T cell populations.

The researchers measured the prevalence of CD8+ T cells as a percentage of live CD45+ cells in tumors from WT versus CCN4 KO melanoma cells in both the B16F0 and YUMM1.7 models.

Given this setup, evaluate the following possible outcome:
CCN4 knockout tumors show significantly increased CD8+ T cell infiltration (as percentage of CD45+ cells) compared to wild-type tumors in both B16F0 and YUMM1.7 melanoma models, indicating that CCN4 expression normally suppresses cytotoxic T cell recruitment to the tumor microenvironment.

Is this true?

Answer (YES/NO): NO